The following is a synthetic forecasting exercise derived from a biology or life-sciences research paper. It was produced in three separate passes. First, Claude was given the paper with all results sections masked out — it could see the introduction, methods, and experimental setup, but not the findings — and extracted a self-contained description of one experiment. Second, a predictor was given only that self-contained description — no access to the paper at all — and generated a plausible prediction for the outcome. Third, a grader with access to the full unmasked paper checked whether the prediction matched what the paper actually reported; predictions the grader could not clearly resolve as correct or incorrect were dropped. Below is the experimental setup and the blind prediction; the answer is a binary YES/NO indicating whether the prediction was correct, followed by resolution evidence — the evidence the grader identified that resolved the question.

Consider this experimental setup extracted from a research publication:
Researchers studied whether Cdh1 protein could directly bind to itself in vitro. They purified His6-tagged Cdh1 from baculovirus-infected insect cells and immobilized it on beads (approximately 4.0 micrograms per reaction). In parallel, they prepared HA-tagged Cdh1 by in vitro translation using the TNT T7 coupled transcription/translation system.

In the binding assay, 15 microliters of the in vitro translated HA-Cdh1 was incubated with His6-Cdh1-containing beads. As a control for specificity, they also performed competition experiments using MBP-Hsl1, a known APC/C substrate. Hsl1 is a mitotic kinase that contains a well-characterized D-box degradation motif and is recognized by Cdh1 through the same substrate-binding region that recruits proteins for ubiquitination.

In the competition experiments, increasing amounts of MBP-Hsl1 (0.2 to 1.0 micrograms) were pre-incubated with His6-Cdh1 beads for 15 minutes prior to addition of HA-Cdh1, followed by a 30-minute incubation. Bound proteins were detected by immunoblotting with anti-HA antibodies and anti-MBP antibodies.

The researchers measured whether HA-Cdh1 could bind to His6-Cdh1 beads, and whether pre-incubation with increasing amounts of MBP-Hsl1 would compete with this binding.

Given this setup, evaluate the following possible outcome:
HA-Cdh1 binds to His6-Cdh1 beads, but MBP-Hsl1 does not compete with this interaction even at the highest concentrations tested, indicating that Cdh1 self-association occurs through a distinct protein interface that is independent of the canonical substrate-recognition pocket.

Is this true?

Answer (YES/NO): YES